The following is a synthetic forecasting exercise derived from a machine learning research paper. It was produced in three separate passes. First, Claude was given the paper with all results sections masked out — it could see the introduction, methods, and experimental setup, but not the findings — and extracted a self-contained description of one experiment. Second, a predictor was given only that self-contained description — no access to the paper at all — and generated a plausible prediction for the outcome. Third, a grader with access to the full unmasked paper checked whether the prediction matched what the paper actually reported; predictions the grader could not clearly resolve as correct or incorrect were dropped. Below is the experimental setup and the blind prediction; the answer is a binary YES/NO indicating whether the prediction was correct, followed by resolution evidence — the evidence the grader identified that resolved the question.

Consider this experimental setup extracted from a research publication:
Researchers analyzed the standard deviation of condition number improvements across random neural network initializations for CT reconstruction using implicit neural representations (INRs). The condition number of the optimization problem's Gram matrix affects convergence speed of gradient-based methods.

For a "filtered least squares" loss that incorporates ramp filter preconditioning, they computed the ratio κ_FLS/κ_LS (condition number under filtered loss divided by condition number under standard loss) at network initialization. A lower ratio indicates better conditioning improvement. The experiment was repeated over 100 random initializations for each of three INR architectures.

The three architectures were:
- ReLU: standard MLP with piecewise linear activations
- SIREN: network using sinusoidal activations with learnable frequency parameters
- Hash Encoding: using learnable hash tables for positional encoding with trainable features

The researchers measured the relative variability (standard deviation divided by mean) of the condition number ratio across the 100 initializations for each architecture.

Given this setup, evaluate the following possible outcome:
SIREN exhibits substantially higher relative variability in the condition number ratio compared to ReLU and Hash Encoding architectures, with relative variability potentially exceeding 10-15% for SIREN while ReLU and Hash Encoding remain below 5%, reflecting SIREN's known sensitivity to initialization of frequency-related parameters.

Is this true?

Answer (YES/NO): NO